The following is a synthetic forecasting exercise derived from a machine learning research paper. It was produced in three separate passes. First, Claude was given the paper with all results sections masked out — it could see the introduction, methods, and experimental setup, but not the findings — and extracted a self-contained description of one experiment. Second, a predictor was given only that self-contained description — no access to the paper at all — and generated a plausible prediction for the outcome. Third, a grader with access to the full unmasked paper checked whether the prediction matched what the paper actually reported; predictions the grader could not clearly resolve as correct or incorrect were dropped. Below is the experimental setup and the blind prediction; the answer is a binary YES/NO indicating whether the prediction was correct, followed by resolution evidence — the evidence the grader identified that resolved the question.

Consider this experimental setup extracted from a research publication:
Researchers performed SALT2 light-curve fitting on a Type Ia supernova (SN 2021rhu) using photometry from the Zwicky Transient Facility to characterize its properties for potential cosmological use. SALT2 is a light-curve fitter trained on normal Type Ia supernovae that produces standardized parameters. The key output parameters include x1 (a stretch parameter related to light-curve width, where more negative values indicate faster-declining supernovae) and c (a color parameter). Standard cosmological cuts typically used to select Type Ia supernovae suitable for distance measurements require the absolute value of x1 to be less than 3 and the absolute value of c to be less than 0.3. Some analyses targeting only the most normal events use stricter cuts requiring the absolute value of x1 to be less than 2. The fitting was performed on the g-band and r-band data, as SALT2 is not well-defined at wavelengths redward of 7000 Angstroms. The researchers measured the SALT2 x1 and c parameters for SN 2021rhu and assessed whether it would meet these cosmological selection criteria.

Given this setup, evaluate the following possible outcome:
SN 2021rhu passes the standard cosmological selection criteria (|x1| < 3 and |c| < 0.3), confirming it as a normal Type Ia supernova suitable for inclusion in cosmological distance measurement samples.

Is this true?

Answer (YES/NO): NO